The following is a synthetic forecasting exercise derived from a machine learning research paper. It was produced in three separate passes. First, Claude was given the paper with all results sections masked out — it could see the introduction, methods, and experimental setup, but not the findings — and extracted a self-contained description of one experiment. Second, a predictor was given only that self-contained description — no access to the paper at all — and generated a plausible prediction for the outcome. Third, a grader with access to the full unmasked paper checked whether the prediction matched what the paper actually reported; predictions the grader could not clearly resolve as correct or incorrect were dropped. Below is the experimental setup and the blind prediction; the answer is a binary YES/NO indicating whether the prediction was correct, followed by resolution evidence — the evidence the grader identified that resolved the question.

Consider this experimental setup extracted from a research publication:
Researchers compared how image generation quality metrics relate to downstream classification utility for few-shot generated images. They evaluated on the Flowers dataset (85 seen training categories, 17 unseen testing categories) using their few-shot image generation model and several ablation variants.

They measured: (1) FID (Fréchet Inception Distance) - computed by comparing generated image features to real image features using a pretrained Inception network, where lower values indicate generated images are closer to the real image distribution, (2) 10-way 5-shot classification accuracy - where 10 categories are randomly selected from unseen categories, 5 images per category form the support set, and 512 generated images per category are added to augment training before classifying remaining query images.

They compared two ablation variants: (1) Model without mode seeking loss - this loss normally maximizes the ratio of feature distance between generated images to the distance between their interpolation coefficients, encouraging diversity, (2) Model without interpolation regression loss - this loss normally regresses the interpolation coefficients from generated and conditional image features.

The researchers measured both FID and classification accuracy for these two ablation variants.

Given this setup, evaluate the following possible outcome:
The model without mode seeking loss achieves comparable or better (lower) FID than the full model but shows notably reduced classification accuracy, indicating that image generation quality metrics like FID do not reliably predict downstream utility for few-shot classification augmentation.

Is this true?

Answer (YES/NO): NO